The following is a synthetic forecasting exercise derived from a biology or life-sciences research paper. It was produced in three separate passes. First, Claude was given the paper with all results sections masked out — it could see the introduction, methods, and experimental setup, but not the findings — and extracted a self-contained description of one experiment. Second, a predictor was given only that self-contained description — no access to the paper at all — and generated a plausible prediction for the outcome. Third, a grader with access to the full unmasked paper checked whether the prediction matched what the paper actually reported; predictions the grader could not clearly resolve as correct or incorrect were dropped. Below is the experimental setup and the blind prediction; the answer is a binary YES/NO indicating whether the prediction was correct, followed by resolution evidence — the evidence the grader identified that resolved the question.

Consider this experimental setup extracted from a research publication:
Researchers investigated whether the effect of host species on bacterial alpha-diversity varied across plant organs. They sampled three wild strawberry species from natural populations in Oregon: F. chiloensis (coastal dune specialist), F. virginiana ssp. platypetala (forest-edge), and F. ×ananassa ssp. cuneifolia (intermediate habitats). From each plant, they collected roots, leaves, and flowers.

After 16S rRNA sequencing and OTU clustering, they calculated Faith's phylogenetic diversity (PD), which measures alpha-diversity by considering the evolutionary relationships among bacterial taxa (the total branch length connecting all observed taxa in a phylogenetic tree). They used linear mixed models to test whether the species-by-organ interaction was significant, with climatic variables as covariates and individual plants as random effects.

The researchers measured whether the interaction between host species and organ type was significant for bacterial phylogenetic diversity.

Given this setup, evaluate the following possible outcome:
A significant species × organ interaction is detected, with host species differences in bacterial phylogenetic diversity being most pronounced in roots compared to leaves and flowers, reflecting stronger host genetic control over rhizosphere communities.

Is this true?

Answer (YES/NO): NO